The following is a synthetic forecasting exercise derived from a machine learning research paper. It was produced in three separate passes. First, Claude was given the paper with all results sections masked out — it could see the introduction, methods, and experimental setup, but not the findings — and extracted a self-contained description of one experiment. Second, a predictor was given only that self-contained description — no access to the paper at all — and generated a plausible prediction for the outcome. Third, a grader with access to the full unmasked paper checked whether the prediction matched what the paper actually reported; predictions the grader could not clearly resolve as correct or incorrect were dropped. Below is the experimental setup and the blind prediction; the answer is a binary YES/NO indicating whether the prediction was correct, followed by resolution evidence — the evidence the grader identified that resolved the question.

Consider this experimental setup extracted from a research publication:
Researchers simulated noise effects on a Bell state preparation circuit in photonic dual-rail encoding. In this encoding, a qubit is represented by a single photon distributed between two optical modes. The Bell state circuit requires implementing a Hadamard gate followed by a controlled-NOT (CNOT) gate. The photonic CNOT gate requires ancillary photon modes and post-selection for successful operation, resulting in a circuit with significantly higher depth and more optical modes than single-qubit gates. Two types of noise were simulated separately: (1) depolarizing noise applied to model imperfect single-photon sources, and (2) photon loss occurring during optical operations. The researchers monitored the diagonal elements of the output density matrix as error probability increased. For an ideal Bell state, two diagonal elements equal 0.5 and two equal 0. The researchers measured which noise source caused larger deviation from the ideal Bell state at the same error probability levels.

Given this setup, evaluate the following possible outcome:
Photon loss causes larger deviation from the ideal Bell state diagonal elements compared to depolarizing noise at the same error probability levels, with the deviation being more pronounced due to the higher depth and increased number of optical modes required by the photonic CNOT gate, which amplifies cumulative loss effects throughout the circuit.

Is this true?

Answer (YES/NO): YES